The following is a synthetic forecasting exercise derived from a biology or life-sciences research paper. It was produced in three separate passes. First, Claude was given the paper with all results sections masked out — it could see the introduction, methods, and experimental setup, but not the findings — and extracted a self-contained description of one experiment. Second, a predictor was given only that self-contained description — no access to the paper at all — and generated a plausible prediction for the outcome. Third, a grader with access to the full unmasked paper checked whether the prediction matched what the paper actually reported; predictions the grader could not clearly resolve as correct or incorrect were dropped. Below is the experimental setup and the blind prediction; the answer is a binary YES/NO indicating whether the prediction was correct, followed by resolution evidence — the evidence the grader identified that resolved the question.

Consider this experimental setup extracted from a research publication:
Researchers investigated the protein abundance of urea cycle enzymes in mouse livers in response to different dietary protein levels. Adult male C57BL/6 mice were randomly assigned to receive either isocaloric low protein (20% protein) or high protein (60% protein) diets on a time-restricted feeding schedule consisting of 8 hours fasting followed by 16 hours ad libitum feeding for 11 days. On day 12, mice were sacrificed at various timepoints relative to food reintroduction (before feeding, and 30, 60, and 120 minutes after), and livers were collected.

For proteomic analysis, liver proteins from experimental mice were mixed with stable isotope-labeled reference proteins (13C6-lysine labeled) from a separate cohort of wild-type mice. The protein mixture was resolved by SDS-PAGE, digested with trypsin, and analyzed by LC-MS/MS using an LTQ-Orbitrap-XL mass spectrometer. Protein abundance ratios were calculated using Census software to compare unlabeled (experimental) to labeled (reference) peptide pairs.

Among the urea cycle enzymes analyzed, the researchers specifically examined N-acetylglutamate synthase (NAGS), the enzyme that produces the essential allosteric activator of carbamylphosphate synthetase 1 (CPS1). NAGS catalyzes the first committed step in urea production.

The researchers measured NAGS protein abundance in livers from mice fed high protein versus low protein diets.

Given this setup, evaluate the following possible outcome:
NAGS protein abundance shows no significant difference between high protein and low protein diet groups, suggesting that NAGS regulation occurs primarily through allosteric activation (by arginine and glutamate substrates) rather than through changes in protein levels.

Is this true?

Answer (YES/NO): NO